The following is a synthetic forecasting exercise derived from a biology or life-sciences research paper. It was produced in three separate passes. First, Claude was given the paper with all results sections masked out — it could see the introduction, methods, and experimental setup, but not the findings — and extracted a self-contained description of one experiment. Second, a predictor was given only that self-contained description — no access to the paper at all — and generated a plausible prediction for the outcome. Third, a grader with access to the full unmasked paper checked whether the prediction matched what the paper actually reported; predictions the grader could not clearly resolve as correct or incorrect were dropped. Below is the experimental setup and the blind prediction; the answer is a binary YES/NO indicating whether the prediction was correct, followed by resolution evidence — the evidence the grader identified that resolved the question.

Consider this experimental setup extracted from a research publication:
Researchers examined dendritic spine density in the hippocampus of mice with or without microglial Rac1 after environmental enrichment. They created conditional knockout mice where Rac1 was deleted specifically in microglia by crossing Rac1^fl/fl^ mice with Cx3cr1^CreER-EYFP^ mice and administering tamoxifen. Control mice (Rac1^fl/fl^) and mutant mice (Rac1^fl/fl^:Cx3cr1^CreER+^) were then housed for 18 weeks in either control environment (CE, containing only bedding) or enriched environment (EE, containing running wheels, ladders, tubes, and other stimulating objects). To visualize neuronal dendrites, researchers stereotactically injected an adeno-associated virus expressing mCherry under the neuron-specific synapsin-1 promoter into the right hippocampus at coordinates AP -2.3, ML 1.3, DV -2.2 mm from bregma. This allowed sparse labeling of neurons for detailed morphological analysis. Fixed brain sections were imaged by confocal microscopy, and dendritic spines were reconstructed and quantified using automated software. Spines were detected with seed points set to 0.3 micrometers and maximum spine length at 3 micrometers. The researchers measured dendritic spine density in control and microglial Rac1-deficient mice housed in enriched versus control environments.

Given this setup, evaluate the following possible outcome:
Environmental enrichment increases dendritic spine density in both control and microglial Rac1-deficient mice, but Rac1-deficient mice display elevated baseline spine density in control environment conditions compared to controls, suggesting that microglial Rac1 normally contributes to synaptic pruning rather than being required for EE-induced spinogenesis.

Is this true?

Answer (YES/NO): NO